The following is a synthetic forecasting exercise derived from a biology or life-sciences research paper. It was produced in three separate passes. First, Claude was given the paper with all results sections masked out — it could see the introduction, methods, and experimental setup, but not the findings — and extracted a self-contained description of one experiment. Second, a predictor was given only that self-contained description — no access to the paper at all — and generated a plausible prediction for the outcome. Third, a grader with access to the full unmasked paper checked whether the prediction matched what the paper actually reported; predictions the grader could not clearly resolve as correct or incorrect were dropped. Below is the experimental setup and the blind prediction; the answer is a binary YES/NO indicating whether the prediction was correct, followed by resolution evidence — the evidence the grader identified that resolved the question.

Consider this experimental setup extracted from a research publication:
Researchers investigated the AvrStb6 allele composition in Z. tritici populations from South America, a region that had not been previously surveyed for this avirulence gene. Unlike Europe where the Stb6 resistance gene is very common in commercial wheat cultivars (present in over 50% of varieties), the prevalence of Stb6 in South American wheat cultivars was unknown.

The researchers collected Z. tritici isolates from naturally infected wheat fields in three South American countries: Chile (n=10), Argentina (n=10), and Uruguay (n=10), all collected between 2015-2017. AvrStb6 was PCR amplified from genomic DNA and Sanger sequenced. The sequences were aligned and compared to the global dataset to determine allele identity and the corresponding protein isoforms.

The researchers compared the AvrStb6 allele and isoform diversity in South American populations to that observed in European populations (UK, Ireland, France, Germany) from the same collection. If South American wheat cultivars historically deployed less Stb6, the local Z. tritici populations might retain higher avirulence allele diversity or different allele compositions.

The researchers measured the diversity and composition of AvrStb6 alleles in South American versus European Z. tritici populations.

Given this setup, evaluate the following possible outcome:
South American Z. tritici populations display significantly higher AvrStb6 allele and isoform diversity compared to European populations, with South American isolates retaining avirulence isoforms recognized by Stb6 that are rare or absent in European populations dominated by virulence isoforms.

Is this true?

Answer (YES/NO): NO